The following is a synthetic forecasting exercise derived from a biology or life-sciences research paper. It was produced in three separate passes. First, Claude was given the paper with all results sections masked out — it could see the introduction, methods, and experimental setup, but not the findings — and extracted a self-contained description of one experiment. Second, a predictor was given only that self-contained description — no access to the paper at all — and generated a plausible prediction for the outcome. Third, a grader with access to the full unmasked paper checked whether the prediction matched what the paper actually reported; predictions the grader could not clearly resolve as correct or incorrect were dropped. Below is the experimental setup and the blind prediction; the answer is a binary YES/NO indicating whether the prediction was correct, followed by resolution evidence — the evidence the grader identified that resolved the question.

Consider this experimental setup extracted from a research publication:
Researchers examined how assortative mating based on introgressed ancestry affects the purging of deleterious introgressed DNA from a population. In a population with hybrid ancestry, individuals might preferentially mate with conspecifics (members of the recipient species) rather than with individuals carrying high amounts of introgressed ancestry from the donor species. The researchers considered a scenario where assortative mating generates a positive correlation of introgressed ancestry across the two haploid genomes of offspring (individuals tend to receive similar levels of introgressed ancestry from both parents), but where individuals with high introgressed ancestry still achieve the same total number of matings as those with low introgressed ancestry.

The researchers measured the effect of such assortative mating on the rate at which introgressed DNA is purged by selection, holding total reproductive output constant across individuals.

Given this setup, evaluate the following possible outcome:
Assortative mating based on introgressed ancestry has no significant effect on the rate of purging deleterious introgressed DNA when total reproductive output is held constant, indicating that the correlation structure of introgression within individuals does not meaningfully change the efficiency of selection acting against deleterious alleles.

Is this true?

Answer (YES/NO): NO